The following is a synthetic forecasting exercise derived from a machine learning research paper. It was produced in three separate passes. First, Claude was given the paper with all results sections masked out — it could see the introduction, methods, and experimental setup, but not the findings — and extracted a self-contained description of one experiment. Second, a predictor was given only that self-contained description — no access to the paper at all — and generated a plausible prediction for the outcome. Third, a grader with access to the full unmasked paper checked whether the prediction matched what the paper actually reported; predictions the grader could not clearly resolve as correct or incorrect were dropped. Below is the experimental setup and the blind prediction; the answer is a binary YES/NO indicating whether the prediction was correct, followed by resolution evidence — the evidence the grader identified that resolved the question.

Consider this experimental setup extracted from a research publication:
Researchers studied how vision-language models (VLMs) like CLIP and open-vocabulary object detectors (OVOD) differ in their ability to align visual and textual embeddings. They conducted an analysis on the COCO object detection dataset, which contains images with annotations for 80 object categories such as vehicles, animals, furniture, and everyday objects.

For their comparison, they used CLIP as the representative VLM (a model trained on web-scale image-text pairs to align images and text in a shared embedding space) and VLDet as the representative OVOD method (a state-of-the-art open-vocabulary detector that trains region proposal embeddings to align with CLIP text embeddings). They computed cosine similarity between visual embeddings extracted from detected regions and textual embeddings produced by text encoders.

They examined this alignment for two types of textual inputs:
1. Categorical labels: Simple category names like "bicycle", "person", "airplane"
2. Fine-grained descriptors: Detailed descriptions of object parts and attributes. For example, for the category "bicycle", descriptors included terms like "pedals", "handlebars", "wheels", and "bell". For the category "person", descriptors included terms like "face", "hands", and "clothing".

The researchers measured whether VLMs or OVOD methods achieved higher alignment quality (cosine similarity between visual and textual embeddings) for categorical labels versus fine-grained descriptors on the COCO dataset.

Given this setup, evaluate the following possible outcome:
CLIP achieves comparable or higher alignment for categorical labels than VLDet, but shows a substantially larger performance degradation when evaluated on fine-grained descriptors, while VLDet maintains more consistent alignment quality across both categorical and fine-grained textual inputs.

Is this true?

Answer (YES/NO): NO